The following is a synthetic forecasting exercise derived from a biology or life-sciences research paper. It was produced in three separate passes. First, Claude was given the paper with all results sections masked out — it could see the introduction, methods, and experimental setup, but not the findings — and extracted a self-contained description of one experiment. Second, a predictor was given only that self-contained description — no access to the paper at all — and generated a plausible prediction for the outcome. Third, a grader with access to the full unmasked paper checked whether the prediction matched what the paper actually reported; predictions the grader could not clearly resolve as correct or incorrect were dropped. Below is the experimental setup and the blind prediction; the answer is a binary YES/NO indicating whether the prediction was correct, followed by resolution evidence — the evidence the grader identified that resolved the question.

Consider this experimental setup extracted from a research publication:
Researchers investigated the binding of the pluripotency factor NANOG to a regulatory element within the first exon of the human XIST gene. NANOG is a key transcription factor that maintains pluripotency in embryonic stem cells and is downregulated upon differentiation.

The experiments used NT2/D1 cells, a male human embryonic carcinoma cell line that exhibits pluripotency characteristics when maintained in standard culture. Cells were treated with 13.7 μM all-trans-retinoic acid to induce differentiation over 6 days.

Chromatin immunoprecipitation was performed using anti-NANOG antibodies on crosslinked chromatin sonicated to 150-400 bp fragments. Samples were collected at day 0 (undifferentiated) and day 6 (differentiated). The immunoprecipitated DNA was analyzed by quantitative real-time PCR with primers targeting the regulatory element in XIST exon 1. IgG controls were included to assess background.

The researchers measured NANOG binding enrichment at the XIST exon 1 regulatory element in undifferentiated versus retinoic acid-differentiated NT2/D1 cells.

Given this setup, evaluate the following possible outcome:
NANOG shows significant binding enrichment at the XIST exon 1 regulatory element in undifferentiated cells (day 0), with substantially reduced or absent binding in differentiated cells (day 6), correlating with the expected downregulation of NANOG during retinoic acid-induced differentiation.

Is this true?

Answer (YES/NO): NO